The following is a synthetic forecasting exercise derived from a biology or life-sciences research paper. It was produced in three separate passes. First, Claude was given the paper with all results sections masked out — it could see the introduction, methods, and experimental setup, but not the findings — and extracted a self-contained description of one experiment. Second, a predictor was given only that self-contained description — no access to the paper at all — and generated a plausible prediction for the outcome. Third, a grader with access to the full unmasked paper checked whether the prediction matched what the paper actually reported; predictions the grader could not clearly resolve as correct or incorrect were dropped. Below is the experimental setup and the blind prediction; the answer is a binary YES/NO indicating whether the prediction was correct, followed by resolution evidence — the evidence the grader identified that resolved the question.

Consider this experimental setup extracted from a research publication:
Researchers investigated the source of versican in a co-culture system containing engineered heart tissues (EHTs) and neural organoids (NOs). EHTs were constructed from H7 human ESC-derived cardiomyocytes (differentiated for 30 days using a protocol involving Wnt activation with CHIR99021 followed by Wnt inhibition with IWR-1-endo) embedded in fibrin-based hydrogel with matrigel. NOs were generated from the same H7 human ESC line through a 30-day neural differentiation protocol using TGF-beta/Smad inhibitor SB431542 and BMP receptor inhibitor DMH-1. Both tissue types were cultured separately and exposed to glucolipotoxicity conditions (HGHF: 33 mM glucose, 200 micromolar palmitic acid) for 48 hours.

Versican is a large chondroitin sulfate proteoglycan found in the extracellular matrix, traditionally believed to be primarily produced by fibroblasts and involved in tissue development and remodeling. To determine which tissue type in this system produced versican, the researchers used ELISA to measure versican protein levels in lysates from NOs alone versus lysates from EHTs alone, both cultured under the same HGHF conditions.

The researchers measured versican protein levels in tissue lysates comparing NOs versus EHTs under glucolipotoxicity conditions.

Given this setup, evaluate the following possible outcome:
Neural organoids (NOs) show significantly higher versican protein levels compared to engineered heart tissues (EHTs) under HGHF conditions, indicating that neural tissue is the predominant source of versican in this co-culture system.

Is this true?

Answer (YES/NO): YES